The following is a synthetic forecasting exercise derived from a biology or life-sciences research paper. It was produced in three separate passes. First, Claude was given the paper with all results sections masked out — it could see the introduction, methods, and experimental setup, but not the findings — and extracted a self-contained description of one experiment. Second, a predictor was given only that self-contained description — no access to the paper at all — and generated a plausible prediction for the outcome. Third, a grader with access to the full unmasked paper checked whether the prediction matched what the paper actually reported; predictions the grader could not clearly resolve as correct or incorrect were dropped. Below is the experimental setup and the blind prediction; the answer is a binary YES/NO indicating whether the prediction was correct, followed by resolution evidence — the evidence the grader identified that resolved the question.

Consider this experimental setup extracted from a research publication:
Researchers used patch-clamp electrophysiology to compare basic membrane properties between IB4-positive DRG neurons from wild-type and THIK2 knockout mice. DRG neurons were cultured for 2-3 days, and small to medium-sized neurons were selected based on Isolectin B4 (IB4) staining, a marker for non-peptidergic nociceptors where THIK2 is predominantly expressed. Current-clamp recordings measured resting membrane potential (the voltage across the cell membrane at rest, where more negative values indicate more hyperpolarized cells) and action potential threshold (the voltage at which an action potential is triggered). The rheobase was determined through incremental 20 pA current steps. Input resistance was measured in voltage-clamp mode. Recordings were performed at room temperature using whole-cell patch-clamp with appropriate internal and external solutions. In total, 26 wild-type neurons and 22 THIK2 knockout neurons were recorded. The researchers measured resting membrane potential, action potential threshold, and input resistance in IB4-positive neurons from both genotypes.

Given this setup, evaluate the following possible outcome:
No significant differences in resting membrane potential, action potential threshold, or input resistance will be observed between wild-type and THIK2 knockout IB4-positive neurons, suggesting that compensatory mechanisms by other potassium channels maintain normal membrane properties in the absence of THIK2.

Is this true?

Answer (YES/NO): YES